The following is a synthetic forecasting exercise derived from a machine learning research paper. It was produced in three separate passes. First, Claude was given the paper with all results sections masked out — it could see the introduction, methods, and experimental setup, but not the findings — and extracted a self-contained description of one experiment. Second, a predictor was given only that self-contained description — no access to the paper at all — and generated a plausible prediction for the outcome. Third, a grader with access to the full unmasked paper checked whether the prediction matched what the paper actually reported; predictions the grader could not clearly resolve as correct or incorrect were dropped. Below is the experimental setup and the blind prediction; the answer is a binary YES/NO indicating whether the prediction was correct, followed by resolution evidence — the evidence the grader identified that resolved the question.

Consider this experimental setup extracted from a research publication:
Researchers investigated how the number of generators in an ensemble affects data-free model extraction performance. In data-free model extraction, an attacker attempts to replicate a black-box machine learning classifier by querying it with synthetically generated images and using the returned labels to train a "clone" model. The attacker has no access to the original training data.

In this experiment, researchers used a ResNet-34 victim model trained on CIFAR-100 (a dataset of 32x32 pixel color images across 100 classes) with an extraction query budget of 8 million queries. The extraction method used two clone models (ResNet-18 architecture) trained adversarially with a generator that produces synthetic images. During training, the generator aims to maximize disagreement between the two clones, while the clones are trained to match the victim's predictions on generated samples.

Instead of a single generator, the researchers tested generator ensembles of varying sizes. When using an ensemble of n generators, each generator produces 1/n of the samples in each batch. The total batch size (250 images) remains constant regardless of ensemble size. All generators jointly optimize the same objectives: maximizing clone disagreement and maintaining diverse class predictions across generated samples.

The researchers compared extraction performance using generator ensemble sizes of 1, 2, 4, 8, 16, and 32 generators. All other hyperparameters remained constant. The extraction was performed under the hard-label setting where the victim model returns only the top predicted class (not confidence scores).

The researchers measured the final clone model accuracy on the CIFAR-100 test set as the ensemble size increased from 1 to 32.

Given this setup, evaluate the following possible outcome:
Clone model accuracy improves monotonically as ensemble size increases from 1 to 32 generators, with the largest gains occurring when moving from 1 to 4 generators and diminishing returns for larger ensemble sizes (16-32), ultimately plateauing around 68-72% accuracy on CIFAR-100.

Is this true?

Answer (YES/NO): NO